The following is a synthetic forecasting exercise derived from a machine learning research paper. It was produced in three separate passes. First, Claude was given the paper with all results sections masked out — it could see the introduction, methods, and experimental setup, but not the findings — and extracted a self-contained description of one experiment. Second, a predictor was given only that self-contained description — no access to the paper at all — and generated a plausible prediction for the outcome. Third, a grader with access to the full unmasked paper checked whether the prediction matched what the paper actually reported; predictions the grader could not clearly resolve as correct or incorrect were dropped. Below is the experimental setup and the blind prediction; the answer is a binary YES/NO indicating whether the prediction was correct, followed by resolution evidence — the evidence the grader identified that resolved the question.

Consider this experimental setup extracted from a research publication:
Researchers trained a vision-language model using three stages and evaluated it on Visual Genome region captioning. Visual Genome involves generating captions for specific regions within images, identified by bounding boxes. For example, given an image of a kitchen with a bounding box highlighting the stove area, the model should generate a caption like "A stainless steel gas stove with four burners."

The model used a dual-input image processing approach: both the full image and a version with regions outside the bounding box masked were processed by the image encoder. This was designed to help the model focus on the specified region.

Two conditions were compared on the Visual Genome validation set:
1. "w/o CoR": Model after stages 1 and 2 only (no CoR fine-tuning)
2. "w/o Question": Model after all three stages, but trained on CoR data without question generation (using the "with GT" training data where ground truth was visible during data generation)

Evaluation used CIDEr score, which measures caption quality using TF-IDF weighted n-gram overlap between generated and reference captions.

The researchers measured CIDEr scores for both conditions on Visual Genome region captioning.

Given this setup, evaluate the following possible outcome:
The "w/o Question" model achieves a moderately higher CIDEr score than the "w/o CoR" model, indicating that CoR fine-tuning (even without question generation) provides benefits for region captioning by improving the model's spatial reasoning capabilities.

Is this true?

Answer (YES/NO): NO